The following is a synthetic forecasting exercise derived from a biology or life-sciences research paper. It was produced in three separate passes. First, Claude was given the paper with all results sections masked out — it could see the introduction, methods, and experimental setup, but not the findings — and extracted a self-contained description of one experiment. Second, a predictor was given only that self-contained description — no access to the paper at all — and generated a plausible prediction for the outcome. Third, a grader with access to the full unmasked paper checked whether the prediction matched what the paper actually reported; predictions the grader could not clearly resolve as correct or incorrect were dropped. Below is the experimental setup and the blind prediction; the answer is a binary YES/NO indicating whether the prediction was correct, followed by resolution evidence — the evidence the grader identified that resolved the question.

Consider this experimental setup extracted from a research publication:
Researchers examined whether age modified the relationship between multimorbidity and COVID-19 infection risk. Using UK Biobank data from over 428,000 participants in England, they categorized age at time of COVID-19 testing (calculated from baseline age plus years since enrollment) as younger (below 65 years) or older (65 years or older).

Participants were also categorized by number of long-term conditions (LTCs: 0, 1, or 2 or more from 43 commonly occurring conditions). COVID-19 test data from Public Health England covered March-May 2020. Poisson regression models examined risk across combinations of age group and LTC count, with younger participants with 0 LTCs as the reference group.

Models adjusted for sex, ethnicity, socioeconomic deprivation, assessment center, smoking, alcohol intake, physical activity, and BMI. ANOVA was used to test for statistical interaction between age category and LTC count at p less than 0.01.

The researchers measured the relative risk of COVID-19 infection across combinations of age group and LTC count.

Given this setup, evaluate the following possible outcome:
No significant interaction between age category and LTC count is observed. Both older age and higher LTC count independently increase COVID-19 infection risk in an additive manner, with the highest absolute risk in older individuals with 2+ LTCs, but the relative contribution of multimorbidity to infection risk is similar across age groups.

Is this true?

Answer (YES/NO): YES